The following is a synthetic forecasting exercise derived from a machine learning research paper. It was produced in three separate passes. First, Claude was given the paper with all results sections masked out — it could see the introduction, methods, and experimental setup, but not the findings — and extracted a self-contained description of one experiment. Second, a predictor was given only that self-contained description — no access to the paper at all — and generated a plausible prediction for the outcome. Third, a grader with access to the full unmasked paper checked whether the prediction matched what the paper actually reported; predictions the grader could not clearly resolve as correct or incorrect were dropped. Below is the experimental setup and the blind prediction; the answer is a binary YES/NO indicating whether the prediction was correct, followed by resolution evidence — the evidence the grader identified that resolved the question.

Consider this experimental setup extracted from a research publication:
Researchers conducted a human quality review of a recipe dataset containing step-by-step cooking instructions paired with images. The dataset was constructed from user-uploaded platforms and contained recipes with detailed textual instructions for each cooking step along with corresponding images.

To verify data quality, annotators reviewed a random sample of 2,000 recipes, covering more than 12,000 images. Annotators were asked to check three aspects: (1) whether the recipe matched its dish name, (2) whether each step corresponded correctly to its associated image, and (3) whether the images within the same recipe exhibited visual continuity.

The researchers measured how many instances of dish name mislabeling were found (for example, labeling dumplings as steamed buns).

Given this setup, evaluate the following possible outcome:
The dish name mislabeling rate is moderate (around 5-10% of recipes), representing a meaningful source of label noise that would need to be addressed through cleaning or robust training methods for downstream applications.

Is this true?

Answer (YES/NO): NO